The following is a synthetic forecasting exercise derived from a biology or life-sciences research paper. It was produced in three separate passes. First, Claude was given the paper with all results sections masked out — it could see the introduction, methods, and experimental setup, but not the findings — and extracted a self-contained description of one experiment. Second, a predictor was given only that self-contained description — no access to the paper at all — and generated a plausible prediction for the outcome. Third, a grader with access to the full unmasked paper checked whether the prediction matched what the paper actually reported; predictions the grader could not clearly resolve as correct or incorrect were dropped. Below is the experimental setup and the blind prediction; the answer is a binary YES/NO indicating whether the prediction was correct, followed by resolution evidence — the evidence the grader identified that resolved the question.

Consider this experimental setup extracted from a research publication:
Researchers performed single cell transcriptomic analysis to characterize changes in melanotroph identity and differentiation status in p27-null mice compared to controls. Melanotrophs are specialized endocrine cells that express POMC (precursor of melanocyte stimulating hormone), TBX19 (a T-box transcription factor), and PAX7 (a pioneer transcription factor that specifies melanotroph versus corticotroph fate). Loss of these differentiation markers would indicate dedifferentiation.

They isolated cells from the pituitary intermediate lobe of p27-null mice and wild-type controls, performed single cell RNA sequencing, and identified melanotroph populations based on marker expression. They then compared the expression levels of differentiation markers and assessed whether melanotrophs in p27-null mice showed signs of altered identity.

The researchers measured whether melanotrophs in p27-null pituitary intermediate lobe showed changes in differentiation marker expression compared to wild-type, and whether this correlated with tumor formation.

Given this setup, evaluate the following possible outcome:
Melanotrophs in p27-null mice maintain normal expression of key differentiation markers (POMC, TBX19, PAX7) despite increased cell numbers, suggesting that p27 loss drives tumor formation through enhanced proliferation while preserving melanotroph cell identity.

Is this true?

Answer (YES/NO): NO